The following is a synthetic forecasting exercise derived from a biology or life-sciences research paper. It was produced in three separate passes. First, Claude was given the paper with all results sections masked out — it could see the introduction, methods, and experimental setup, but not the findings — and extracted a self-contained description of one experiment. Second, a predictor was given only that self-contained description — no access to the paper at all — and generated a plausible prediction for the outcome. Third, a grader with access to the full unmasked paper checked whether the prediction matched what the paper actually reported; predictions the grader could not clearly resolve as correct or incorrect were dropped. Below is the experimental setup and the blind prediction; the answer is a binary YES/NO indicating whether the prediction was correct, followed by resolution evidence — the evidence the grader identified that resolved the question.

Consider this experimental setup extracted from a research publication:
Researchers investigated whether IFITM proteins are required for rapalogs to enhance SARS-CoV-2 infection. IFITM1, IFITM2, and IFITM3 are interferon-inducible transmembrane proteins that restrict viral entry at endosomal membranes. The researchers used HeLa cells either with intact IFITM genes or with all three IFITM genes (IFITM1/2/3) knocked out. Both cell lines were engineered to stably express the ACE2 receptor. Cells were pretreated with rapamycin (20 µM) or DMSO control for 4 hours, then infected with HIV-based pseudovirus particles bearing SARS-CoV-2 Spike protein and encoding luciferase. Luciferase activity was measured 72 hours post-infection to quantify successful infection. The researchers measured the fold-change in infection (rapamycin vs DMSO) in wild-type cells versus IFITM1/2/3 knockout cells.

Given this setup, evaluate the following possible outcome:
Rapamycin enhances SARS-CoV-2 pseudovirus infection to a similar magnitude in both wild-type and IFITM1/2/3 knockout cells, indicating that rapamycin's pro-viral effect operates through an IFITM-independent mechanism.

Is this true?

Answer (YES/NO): NO